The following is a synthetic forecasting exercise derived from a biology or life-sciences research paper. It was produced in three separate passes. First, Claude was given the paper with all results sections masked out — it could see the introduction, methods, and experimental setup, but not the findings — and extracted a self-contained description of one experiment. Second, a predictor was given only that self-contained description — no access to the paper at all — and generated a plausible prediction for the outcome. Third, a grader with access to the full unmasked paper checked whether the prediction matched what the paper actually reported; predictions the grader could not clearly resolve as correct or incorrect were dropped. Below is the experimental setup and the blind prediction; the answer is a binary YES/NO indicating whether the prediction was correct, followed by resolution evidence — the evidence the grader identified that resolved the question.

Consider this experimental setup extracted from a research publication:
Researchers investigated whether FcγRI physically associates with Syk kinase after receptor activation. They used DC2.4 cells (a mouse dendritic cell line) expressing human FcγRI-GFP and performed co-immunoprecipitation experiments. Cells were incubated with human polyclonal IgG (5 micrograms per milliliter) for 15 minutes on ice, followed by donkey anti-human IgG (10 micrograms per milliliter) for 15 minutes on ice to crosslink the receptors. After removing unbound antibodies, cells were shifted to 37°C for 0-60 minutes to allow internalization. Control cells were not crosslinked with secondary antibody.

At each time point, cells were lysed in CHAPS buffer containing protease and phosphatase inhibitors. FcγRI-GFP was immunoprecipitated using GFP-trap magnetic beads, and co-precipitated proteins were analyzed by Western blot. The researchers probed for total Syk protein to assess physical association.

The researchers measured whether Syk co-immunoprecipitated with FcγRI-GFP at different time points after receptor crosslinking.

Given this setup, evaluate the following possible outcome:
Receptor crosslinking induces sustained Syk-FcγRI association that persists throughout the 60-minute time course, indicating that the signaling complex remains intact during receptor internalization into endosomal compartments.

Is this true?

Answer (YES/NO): YES